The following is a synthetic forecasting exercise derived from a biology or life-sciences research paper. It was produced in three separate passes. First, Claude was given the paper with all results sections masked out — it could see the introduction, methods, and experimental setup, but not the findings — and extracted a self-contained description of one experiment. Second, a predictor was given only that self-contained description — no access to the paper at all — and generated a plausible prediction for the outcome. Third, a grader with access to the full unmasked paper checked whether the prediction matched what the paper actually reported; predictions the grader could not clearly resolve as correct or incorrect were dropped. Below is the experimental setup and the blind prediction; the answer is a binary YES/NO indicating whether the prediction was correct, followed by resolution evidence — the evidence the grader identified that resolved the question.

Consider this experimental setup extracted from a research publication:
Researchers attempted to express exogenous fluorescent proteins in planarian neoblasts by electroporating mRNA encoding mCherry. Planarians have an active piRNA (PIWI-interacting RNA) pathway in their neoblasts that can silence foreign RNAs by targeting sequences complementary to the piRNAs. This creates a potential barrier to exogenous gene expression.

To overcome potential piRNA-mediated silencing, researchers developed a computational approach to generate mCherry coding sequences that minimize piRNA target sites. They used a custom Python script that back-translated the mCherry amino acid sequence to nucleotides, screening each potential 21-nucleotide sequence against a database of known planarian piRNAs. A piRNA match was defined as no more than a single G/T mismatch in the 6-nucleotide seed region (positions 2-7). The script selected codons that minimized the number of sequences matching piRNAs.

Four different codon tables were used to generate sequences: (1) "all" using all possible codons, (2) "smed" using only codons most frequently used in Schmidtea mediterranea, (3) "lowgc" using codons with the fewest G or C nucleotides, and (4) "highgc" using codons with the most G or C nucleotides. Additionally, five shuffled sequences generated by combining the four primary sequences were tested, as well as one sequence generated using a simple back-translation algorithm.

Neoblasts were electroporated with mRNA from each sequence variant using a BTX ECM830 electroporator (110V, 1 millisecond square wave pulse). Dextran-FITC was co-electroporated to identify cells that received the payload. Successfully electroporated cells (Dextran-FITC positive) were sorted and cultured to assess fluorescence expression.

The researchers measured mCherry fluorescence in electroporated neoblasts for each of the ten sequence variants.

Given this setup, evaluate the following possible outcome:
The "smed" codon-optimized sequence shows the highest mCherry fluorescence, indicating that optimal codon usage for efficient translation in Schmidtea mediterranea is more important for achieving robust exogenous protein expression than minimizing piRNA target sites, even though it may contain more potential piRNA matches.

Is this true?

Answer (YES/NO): NO